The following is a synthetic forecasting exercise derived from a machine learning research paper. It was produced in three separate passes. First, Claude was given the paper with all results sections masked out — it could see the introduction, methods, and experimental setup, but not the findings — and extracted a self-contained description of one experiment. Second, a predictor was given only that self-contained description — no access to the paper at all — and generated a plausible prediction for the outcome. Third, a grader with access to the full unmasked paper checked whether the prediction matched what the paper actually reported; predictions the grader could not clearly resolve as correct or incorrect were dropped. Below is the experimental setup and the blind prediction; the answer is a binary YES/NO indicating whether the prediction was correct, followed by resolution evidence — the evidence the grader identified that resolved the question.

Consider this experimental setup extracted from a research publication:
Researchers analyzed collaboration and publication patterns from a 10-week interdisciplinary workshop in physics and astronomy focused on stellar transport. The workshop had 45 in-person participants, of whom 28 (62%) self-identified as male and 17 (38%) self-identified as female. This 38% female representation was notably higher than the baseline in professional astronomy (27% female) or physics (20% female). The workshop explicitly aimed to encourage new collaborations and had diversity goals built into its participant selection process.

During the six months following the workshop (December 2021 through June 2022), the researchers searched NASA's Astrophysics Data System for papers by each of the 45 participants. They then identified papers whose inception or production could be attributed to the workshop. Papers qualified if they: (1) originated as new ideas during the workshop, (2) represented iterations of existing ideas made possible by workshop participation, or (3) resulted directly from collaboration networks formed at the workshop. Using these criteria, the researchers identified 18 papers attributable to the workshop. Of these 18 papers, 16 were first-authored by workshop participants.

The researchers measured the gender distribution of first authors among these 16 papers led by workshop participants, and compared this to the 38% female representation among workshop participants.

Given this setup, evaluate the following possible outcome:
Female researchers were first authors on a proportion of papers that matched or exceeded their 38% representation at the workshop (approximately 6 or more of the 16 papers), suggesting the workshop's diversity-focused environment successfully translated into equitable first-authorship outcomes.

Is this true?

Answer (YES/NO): NO